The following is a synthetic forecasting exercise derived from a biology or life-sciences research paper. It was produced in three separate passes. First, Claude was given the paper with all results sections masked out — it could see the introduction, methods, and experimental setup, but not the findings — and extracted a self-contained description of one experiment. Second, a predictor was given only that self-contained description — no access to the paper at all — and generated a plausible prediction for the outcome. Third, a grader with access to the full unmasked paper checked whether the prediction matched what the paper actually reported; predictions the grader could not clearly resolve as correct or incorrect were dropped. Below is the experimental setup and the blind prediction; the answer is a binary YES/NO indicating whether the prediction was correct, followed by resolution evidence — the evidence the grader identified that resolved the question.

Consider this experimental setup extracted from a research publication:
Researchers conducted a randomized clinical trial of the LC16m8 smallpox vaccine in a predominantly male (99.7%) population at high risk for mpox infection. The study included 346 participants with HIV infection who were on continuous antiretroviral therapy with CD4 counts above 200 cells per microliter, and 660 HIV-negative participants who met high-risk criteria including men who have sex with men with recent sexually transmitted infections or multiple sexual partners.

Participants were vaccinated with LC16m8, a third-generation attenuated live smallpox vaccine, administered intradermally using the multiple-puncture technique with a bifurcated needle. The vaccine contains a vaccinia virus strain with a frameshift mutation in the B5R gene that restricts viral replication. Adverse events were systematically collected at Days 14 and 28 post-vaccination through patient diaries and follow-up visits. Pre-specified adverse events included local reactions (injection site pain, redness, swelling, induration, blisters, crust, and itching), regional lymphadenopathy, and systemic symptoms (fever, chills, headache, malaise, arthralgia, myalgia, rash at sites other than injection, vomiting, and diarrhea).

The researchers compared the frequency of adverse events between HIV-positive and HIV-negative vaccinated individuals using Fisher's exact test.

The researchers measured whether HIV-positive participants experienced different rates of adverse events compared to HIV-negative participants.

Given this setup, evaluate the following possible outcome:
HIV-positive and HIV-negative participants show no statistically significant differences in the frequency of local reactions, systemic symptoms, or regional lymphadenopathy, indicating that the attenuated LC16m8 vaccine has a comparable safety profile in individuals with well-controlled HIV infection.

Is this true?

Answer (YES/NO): NO